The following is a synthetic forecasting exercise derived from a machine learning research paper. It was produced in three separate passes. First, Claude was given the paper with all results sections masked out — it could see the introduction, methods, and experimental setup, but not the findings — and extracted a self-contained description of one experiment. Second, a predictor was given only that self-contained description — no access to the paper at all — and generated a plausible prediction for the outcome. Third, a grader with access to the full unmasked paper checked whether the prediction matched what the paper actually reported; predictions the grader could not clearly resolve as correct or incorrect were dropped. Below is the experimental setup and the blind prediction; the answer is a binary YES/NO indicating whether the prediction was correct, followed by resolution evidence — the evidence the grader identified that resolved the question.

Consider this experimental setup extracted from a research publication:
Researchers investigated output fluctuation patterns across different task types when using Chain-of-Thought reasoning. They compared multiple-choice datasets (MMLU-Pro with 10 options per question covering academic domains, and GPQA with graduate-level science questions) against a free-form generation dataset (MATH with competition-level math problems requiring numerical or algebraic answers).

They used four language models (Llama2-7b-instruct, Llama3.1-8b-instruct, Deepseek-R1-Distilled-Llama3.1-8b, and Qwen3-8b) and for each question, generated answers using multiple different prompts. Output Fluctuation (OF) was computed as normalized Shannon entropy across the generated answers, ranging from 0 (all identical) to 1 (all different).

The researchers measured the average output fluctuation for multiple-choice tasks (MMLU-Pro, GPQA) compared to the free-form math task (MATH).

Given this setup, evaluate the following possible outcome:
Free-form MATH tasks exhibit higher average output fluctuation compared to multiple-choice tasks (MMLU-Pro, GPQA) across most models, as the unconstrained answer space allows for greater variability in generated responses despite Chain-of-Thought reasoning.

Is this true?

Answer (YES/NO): NO